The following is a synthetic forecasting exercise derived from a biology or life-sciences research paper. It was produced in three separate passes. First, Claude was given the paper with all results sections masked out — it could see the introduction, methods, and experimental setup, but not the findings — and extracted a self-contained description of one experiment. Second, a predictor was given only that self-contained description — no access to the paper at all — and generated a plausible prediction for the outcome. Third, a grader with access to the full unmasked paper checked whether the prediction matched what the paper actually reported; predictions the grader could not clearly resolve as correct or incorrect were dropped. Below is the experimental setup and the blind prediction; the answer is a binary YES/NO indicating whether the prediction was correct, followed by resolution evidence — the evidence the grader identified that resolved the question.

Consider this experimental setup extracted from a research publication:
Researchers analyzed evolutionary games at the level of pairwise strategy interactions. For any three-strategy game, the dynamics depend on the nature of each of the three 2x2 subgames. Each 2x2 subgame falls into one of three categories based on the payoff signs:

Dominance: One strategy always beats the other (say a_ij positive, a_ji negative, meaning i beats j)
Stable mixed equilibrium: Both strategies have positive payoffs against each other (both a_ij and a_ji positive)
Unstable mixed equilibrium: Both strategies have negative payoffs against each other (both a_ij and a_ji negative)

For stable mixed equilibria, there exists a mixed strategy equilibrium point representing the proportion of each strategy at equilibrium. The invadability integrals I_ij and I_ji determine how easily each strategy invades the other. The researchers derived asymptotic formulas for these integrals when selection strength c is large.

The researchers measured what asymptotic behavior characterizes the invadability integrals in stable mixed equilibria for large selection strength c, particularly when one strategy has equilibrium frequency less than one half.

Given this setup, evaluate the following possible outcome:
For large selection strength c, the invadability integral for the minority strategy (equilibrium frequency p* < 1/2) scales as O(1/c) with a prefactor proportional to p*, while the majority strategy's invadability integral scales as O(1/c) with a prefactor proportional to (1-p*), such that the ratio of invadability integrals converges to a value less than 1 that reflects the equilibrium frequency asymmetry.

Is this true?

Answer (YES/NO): NO